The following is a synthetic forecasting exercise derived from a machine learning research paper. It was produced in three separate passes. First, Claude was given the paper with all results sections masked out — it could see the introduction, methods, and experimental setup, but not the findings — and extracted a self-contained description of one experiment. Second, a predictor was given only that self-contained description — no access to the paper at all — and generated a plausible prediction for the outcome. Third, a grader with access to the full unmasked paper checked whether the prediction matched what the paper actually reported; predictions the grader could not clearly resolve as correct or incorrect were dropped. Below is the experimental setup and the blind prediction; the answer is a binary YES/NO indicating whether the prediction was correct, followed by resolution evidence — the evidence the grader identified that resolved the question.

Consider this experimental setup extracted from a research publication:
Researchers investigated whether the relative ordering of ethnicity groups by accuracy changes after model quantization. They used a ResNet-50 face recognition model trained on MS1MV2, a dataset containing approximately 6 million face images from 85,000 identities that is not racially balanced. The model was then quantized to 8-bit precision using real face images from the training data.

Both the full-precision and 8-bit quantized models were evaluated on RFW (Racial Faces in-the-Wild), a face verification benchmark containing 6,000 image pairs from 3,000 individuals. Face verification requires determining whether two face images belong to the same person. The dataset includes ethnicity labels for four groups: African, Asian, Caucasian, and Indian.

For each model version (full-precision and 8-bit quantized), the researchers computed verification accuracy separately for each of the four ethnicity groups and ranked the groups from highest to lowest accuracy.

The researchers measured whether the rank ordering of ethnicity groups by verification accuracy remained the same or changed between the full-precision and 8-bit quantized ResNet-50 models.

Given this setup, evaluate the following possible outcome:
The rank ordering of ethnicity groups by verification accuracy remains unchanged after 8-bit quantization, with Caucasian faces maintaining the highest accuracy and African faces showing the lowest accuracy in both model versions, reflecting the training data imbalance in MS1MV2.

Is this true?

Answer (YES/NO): NO